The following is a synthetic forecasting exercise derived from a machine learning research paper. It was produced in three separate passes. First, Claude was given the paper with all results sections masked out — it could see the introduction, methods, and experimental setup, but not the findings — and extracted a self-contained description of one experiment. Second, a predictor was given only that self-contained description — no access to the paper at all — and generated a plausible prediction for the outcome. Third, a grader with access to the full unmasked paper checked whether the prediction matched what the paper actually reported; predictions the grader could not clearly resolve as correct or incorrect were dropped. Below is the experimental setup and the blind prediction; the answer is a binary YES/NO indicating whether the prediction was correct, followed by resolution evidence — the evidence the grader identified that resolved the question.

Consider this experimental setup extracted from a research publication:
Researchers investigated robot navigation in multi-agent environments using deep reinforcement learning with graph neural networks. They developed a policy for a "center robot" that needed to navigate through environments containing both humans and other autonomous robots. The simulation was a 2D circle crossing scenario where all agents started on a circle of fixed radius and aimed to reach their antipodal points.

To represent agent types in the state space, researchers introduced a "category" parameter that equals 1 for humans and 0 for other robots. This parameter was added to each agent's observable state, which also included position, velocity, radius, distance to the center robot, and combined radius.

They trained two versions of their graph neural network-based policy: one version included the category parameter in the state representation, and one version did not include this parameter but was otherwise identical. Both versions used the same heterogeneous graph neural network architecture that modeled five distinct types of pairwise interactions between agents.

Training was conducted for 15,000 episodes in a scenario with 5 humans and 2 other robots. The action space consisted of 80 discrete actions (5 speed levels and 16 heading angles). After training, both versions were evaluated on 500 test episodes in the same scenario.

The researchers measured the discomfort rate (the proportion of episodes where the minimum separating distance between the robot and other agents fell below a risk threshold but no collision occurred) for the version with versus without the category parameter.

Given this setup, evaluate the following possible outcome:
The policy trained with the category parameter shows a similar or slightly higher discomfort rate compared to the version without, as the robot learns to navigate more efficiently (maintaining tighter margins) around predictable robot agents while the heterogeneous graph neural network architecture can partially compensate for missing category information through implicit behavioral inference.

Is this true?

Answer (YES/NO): NO